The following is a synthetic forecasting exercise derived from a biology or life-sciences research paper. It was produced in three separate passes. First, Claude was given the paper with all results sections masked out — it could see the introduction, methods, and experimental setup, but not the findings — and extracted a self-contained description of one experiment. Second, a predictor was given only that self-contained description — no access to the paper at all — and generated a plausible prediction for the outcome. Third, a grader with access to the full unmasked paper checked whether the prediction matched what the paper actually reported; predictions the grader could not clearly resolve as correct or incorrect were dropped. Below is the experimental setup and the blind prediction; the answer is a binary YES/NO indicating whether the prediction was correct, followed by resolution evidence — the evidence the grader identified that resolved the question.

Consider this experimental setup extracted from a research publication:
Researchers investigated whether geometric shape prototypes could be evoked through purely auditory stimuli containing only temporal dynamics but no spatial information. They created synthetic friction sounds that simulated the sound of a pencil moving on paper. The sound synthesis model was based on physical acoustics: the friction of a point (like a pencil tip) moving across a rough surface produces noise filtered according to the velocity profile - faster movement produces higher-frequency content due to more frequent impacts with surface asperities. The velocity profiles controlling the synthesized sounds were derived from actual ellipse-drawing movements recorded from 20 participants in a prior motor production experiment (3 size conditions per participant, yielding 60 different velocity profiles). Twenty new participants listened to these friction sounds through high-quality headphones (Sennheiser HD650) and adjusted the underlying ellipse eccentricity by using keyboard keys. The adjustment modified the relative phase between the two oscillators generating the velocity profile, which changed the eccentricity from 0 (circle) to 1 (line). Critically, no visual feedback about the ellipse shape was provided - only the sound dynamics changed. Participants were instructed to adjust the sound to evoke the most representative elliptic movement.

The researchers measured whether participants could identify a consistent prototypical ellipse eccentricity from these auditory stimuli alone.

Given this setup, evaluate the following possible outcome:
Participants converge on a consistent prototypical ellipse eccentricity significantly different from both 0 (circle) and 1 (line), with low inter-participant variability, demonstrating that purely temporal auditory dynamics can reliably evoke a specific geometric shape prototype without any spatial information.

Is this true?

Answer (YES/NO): YES